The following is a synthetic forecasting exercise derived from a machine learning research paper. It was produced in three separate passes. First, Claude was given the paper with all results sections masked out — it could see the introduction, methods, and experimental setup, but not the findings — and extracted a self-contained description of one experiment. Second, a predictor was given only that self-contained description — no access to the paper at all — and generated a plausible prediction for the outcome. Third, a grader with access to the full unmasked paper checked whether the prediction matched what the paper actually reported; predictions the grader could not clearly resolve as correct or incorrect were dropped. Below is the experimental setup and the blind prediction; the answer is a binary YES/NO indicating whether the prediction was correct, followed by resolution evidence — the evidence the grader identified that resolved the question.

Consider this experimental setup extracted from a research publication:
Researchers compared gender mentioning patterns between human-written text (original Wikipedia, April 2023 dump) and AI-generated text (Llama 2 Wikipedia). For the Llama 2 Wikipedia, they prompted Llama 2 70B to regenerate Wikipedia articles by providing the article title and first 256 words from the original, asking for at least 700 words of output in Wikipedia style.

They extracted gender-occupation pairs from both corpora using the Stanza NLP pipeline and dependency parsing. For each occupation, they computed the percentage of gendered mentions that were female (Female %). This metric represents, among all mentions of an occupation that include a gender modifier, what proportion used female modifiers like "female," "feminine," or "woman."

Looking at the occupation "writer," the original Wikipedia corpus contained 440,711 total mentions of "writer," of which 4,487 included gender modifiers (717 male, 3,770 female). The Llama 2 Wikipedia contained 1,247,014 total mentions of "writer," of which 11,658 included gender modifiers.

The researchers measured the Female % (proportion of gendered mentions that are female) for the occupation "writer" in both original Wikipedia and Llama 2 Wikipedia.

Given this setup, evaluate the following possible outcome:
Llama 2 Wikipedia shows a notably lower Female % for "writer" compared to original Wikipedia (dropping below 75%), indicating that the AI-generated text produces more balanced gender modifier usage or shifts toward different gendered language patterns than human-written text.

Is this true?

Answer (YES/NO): NO